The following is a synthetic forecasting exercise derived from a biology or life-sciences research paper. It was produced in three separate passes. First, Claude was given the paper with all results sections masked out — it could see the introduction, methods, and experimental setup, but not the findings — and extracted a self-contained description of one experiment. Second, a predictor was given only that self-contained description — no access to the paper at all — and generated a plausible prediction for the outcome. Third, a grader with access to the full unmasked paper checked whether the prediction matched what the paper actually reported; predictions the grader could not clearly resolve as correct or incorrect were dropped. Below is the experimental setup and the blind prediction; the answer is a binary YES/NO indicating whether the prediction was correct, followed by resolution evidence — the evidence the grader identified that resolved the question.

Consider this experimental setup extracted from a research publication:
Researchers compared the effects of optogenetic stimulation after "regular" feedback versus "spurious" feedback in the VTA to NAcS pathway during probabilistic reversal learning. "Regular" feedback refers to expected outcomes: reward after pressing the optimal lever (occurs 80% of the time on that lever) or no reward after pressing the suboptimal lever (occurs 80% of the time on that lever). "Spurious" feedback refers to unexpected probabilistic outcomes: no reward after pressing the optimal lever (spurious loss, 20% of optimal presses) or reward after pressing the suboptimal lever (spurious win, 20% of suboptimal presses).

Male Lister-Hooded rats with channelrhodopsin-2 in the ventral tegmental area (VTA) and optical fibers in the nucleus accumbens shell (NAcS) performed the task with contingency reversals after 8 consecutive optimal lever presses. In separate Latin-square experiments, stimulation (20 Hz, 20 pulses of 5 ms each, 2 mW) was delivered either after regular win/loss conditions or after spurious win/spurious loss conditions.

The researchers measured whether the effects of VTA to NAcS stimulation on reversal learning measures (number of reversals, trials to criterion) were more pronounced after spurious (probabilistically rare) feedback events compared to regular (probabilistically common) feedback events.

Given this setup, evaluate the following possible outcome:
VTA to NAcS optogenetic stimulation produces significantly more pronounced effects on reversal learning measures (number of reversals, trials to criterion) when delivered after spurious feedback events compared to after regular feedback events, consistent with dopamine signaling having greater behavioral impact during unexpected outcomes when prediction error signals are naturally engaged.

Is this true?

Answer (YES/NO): NO